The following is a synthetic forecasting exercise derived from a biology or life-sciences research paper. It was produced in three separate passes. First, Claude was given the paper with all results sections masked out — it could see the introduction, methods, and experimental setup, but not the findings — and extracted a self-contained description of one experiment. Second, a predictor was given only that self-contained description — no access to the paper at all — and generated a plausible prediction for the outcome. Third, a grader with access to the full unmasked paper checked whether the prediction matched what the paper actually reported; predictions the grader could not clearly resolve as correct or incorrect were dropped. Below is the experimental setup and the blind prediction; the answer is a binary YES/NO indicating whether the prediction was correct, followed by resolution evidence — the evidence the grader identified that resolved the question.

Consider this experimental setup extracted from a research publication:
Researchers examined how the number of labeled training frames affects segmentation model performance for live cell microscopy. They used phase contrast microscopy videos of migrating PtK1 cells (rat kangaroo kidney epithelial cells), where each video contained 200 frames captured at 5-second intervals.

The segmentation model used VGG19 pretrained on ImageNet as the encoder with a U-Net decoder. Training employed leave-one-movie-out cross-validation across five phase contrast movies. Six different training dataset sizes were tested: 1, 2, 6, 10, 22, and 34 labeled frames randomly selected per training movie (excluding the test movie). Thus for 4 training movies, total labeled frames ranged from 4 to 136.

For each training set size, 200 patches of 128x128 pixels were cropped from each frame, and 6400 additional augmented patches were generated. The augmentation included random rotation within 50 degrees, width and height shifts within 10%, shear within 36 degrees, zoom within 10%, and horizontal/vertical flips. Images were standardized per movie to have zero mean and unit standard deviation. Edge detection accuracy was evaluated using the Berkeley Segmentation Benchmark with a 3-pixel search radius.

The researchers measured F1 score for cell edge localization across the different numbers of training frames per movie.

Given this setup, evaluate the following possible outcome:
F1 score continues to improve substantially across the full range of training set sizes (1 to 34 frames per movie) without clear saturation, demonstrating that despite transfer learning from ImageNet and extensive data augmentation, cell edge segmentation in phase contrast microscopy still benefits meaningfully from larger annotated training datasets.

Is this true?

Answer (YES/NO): NO